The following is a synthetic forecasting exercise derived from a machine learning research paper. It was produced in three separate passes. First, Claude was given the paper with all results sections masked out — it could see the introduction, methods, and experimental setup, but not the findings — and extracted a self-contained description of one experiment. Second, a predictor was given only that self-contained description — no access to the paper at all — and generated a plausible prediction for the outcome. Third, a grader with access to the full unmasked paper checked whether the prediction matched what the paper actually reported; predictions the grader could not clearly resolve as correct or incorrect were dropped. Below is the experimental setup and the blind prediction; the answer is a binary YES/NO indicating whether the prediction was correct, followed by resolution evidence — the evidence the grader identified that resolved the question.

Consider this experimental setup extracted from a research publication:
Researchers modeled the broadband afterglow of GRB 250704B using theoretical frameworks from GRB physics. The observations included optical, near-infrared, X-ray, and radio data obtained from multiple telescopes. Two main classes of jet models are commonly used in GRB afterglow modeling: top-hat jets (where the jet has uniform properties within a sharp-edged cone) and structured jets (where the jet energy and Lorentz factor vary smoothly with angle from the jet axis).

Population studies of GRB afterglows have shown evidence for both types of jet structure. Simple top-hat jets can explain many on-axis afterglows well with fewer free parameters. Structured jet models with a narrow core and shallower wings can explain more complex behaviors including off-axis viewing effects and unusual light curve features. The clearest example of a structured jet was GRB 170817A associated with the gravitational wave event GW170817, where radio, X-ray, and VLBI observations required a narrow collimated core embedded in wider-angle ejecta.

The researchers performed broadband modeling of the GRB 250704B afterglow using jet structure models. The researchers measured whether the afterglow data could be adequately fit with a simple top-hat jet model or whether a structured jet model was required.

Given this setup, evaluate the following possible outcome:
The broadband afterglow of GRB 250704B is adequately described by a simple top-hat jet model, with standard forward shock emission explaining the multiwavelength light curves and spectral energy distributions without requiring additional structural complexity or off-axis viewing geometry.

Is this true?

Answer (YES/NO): NO